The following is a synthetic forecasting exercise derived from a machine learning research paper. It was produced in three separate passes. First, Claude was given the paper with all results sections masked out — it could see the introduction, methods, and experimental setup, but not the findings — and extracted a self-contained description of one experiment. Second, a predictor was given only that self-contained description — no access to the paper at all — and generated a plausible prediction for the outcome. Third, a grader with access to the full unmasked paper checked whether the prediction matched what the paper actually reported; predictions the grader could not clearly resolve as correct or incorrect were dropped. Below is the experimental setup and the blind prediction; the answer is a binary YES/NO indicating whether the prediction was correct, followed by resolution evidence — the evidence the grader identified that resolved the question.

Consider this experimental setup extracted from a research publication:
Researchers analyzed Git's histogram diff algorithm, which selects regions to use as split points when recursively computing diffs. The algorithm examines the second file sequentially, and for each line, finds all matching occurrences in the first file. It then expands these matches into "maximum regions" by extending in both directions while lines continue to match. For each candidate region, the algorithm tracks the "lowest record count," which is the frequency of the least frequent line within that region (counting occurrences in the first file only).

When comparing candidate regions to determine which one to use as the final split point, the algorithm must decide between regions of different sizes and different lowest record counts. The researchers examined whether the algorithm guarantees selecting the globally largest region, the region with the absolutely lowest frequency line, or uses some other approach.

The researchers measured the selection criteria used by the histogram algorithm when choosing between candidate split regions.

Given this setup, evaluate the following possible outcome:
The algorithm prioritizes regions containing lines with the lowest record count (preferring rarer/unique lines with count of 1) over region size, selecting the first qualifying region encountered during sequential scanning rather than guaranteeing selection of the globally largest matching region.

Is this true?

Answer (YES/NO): NO